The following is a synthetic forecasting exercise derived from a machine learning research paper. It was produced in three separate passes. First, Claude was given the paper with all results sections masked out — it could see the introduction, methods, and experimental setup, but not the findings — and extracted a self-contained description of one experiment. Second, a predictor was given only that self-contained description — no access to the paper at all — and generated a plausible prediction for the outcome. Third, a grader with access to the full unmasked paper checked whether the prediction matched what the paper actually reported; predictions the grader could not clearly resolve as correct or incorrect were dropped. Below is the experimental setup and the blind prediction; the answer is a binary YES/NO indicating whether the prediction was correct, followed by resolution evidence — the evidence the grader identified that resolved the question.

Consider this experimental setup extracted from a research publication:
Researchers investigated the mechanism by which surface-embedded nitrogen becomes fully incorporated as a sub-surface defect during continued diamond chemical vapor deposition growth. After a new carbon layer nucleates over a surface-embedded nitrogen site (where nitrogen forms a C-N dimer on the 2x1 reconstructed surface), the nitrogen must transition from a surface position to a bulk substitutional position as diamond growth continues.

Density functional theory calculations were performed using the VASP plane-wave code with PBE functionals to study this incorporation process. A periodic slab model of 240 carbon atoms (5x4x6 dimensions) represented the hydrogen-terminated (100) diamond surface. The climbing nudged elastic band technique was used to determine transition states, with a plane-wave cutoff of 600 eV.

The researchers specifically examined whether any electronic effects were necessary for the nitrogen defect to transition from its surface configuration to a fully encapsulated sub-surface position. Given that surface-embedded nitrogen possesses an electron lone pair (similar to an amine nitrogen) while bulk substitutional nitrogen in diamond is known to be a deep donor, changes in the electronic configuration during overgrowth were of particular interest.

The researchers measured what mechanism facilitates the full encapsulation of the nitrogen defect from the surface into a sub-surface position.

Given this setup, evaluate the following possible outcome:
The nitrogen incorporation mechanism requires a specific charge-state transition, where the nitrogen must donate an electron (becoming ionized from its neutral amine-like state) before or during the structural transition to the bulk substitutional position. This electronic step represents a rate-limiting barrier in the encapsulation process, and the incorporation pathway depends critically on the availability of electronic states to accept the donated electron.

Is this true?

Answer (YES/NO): NO